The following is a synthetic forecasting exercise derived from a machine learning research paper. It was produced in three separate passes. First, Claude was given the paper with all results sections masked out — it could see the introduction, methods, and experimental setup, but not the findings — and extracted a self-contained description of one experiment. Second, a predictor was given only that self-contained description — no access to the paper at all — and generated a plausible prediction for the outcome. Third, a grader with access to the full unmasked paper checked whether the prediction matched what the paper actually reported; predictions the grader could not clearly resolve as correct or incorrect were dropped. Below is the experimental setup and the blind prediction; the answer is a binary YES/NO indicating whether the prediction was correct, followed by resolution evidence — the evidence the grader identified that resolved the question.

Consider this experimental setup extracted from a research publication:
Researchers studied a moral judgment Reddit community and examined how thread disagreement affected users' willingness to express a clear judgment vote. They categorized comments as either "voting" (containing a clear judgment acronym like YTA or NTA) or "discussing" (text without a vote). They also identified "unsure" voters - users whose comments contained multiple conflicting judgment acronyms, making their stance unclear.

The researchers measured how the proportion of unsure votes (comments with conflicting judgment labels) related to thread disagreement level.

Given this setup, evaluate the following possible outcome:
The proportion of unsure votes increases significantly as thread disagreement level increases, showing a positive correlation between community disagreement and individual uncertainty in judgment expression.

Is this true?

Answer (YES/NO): YES